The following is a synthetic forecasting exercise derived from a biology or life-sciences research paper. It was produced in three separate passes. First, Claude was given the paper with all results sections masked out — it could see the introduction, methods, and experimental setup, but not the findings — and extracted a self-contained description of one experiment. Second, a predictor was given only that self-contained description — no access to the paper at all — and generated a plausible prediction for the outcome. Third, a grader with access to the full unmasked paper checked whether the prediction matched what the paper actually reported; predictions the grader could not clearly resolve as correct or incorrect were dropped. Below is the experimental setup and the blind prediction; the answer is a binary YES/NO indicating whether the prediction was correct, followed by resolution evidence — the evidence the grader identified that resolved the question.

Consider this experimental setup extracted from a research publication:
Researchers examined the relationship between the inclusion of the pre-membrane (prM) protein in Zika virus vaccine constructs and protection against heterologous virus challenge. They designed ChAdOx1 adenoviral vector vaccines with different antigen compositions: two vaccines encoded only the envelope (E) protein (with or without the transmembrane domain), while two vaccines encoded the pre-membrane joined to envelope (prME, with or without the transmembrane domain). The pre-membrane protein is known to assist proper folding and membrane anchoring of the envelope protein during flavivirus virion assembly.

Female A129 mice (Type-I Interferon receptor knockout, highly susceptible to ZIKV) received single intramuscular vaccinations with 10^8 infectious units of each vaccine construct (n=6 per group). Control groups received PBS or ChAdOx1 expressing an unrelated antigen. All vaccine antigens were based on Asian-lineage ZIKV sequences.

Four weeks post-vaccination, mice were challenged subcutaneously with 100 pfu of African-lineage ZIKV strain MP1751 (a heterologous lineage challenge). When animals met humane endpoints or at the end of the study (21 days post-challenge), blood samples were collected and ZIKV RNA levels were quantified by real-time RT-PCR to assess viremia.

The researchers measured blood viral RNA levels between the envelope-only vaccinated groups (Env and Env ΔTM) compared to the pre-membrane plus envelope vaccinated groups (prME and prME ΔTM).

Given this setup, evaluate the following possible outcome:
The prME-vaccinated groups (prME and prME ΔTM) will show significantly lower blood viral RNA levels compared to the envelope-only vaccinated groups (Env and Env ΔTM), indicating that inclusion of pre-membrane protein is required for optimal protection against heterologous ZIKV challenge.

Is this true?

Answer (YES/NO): NO